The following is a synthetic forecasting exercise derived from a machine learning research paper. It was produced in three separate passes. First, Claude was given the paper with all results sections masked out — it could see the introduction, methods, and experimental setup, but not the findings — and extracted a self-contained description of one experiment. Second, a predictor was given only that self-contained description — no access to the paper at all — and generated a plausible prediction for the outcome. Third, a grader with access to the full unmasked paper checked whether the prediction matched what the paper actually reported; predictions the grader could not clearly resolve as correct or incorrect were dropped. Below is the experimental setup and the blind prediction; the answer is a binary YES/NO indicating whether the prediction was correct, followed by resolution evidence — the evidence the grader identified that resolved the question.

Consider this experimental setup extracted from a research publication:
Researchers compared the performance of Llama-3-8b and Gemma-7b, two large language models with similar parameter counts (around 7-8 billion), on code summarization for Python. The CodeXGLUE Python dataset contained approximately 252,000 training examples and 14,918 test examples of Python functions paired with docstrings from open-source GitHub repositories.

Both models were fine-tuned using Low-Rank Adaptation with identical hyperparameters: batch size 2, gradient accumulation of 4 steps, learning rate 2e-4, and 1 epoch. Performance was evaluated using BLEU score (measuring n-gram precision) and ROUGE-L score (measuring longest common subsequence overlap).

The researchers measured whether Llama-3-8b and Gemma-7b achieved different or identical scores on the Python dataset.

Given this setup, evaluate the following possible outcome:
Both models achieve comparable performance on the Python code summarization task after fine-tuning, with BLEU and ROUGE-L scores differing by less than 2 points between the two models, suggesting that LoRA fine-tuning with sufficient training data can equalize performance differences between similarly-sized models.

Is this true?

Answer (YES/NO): YES